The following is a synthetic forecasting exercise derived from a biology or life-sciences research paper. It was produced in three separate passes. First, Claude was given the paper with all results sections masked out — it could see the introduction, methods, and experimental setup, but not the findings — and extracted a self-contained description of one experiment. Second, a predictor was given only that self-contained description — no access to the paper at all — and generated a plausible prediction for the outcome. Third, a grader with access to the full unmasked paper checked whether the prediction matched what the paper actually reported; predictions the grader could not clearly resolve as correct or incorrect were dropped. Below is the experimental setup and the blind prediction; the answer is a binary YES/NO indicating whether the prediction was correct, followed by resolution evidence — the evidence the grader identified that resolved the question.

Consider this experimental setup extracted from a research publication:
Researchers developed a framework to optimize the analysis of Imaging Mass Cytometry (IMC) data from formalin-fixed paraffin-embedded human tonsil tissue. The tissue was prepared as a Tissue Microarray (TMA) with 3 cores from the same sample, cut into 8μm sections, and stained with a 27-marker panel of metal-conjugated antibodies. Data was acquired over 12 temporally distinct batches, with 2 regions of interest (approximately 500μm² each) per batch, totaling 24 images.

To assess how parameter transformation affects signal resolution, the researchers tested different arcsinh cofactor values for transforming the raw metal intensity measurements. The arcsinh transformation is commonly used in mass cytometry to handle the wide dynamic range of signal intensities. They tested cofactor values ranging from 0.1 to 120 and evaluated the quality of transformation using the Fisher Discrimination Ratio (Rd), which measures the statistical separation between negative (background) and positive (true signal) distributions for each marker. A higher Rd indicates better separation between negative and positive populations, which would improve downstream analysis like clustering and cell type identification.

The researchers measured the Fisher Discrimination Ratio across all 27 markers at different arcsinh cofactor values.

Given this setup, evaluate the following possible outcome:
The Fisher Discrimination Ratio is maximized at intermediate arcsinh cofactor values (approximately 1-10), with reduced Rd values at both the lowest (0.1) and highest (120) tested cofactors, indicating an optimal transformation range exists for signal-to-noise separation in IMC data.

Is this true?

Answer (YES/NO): NO